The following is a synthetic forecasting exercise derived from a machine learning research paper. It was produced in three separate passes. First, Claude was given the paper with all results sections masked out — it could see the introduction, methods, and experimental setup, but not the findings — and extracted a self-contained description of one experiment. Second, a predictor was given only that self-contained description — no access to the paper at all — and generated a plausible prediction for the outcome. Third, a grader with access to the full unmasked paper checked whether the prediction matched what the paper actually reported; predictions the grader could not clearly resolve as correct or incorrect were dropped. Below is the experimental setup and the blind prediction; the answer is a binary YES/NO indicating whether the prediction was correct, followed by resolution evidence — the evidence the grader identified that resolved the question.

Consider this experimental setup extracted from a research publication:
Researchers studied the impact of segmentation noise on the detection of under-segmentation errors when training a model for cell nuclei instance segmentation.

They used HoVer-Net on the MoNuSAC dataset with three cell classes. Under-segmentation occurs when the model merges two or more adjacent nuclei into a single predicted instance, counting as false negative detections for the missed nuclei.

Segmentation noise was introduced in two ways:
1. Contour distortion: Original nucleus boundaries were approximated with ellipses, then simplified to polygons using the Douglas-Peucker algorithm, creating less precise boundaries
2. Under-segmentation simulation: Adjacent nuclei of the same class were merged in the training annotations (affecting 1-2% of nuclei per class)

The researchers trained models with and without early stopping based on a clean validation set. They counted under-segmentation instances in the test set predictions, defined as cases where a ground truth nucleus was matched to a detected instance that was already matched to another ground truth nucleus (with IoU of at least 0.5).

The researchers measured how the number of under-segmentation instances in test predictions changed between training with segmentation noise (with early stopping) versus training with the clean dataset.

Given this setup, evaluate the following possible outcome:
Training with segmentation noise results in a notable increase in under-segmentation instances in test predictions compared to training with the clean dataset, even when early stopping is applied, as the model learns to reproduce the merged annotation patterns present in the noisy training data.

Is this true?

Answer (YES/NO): YES